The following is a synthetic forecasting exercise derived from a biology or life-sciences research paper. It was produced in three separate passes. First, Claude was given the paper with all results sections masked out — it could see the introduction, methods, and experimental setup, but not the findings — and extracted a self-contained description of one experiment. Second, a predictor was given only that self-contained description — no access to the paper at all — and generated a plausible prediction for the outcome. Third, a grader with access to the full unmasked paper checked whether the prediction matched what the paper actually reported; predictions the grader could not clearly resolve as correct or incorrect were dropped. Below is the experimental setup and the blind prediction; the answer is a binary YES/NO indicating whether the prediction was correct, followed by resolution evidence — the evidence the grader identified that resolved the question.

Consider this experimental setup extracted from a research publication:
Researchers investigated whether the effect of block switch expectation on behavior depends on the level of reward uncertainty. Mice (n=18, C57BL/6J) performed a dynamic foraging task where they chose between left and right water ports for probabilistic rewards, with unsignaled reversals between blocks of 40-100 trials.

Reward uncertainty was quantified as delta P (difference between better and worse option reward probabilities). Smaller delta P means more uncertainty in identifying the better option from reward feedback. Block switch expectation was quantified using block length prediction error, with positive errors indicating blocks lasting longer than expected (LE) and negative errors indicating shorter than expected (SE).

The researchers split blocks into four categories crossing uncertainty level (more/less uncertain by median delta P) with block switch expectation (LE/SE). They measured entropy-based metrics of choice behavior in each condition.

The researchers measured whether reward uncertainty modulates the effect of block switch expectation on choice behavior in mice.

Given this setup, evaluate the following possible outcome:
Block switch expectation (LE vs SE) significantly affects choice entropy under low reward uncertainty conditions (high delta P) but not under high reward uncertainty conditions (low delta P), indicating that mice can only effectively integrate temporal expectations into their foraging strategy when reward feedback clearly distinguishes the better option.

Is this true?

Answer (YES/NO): NO